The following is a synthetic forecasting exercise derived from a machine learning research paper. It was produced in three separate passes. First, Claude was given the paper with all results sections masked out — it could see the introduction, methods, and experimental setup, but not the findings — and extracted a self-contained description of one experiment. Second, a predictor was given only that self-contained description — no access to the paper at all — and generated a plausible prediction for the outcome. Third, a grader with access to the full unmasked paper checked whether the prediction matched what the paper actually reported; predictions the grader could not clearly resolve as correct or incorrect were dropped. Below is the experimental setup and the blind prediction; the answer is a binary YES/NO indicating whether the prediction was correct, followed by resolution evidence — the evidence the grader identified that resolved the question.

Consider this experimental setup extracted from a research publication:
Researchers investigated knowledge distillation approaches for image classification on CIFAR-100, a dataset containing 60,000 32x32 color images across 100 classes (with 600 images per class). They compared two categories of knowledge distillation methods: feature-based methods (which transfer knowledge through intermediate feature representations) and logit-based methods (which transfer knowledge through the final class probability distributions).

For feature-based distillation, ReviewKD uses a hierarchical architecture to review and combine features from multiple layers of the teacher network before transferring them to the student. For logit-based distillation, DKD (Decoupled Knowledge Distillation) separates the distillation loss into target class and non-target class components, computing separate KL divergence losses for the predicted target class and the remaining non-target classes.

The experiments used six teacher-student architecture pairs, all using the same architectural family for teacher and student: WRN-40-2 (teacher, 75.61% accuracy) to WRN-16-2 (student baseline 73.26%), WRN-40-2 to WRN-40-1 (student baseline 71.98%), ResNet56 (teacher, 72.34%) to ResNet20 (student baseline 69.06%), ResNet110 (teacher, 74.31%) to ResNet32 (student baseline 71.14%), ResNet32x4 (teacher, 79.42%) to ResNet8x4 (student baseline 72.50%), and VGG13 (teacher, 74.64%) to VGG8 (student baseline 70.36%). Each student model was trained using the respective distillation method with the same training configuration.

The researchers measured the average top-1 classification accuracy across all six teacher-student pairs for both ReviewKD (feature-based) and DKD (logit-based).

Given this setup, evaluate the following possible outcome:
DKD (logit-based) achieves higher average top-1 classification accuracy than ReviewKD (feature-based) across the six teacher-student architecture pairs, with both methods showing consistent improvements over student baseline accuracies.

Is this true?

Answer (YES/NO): YES